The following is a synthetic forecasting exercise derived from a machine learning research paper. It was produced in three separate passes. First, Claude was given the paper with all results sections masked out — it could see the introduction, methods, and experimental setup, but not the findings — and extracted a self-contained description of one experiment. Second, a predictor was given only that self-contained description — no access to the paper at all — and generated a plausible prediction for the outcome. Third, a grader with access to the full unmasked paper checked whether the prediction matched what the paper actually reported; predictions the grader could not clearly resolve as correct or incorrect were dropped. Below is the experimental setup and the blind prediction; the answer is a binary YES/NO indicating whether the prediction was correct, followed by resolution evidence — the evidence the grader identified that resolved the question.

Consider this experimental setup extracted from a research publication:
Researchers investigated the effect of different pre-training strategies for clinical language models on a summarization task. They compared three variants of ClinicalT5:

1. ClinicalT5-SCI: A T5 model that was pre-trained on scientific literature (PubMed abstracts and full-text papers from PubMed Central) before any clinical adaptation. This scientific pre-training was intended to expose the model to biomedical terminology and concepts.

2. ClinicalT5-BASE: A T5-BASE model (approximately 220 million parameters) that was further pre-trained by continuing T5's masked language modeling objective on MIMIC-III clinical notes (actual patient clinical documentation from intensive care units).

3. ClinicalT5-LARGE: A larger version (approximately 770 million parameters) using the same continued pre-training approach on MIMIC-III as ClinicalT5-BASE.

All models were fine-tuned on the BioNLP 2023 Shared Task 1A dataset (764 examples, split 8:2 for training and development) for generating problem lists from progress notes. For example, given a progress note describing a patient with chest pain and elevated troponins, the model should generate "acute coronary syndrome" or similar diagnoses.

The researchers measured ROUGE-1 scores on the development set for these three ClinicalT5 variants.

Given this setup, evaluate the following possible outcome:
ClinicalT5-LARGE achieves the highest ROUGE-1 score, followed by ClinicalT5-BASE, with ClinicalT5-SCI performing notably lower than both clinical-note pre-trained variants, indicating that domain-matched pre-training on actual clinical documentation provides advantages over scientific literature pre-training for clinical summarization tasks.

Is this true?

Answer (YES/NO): YES